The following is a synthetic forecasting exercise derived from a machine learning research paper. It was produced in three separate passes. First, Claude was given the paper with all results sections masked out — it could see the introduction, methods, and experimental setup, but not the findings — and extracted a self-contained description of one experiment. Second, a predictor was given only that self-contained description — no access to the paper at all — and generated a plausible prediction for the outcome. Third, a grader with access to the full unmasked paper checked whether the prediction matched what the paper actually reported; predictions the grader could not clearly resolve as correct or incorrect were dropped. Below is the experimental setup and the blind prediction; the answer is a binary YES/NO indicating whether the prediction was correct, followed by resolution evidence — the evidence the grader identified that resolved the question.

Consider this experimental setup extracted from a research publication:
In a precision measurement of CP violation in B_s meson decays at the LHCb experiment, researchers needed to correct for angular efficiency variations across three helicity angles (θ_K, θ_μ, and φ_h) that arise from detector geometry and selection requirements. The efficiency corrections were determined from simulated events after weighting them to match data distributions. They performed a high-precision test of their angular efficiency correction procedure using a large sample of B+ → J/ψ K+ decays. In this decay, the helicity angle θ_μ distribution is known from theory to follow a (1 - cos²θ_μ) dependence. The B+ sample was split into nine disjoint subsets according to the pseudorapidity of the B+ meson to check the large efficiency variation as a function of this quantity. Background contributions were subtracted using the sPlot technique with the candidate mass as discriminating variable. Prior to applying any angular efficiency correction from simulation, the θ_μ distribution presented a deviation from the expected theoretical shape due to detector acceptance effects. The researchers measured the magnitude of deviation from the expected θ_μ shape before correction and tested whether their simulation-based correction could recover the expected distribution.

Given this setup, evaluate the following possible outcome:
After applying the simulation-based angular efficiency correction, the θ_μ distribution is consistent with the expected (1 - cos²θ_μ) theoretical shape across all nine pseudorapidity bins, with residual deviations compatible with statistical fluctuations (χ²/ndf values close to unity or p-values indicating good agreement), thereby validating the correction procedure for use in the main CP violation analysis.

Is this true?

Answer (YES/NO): YES